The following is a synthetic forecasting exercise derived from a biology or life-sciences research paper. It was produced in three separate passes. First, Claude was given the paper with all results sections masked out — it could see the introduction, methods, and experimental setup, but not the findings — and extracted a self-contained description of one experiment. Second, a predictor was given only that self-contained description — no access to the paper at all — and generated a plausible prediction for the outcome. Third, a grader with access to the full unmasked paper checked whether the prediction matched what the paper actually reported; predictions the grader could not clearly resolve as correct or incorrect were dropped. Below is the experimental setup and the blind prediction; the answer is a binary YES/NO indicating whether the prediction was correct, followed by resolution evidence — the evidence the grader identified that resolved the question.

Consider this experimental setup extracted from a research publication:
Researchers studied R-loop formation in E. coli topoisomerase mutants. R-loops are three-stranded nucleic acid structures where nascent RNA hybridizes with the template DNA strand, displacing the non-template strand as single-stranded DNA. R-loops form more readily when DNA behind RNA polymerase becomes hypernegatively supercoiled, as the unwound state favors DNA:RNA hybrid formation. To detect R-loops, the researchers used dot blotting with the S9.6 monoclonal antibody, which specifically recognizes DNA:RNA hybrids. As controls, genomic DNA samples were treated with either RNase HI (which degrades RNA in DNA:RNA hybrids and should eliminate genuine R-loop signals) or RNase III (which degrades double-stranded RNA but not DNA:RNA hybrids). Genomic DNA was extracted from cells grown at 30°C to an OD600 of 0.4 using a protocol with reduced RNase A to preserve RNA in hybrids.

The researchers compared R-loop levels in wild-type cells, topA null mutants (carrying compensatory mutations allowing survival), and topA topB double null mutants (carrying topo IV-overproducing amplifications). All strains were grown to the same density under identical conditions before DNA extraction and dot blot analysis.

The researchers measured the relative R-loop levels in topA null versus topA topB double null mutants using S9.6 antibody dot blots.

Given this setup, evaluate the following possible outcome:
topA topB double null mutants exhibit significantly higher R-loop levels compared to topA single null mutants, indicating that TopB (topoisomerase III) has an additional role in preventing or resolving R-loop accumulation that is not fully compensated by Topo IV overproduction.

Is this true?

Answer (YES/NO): NO